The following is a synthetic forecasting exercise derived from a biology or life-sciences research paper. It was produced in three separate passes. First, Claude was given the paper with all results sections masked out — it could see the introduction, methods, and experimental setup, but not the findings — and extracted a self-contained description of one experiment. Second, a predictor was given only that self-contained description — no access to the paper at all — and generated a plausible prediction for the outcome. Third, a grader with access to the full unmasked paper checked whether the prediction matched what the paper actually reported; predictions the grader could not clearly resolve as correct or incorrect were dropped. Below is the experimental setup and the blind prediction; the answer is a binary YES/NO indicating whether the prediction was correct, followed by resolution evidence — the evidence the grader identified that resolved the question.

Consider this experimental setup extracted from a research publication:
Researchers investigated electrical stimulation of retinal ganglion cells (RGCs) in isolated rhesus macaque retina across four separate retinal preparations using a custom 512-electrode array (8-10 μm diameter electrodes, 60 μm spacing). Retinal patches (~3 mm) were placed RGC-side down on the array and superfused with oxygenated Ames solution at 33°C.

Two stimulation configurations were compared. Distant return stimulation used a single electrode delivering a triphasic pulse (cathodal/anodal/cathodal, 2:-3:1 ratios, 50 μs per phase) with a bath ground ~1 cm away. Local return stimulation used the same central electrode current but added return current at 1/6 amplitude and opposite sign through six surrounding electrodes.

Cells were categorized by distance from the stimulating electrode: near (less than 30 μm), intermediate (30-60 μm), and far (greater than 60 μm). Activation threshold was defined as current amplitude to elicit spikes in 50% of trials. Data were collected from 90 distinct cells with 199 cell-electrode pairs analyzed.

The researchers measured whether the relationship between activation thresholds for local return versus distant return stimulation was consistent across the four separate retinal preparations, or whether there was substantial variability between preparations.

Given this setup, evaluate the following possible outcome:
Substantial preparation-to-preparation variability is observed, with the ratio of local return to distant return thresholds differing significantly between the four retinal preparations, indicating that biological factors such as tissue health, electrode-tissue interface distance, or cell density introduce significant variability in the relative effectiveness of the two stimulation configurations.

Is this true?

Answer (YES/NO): YES